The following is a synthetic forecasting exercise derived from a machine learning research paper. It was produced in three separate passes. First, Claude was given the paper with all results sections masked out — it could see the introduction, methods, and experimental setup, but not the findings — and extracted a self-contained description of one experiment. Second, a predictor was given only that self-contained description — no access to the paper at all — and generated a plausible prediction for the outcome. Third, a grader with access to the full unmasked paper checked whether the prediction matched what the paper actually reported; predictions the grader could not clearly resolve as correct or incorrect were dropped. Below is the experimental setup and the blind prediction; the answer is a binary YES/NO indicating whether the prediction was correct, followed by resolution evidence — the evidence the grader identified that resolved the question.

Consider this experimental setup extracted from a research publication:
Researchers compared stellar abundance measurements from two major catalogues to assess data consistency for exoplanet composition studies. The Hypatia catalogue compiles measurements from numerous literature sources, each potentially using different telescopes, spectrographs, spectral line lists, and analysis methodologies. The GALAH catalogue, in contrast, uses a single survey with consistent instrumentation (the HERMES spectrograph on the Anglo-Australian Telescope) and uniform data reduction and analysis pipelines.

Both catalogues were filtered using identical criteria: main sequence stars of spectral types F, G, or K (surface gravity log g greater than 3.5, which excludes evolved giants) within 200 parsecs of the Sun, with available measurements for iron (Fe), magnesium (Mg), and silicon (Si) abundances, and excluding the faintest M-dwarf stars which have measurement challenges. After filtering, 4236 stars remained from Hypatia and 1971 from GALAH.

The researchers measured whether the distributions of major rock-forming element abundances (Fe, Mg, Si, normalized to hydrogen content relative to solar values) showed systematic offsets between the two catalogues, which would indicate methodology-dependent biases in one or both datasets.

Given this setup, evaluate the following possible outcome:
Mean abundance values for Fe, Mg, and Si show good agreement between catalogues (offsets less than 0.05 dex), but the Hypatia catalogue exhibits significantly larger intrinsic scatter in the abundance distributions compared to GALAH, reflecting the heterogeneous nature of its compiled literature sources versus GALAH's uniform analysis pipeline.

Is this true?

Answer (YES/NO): NO